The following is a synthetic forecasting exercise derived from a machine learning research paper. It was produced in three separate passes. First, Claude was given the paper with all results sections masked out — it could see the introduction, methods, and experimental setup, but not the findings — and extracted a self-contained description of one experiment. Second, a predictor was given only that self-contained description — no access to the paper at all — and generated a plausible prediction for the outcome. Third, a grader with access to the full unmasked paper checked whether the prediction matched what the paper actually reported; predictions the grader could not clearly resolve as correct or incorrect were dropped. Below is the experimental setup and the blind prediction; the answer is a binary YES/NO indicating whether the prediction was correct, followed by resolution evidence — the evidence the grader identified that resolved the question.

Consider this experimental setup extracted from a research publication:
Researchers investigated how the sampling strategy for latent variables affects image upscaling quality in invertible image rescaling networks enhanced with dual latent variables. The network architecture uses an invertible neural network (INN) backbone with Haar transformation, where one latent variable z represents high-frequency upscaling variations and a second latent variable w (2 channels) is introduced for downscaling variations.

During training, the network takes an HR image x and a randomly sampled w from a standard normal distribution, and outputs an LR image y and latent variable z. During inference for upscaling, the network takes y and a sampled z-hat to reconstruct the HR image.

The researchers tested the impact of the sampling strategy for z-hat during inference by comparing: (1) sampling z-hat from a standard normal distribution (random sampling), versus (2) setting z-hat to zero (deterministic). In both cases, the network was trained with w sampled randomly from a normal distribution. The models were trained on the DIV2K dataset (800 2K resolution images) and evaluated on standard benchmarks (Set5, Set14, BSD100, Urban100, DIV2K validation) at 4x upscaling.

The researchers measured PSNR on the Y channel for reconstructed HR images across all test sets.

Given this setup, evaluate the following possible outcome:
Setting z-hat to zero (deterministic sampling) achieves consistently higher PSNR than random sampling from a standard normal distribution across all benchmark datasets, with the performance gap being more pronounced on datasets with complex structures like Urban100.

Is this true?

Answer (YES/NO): YES